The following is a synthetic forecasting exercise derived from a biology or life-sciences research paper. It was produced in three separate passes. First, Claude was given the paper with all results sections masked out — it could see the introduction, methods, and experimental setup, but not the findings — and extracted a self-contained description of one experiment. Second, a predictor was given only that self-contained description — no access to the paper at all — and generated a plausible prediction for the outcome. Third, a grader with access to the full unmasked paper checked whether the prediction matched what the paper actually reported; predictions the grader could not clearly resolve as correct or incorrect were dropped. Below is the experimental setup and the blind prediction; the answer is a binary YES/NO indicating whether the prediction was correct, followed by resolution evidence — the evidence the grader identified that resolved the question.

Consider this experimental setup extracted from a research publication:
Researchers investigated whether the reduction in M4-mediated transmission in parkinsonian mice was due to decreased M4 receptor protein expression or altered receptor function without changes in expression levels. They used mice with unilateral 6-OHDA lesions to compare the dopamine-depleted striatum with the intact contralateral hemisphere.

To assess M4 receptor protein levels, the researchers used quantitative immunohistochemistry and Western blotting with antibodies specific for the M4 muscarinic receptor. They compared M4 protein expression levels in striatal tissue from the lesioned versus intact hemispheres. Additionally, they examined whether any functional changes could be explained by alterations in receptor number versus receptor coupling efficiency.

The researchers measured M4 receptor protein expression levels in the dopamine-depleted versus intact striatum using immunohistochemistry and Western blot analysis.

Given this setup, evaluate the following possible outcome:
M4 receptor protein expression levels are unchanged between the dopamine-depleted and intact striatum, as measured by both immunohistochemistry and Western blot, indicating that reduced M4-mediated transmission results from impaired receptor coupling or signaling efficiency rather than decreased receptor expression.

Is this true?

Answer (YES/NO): NO